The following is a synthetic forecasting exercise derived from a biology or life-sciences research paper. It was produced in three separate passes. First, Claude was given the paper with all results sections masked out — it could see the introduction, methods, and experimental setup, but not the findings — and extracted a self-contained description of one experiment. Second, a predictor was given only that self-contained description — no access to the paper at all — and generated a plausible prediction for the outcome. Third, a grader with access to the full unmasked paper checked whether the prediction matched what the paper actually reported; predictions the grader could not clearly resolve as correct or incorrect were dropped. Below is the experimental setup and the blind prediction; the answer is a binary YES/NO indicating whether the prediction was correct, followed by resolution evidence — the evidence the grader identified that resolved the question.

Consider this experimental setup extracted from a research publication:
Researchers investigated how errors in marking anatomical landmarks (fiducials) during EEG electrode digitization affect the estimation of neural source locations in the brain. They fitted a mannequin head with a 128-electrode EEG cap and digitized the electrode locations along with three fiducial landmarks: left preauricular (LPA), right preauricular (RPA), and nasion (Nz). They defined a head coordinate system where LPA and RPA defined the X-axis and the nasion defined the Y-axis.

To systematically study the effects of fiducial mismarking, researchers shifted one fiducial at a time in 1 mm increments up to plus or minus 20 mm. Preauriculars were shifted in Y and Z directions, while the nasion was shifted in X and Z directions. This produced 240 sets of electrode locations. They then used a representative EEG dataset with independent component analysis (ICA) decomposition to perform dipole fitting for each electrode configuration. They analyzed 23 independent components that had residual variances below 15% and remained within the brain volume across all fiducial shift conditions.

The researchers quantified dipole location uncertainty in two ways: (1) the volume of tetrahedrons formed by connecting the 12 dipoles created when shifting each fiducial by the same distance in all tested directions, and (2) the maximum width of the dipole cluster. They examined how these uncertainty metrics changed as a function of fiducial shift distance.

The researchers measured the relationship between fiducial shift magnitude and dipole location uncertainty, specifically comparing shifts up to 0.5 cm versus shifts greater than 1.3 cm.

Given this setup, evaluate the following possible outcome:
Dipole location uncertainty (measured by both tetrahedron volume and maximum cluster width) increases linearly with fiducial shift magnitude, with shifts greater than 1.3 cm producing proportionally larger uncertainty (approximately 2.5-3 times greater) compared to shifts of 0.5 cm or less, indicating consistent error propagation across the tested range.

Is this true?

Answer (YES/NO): NO